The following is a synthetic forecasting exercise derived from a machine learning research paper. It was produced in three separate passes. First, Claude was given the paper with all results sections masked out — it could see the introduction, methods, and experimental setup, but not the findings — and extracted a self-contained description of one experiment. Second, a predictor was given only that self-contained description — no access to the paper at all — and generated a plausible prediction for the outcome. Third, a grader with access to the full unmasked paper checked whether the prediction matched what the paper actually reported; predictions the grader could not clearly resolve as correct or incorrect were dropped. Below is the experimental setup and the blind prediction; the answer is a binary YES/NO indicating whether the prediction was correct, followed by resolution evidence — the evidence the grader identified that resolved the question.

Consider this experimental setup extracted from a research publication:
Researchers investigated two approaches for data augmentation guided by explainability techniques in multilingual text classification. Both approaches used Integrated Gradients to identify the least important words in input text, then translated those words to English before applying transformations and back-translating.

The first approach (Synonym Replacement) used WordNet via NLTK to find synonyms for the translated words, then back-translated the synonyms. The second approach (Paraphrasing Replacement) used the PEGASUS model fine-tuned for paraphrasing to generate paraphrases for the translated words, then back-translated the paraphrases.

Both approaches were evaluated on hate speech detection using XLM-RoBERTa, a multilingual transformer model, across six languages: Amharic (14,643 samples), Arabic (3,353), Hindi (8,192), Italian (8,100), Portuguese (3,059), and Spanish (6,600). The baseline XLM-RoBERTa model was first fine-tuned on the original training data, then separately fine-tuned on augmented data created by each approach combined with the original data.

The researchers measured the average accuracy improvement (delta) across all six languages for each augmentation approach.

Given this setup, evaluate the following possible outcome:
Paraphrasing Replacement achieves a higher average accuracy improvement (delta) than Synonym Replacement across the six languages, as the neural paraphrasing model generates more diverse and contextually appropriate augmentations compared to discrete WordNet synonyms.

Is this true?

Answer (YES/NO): NO